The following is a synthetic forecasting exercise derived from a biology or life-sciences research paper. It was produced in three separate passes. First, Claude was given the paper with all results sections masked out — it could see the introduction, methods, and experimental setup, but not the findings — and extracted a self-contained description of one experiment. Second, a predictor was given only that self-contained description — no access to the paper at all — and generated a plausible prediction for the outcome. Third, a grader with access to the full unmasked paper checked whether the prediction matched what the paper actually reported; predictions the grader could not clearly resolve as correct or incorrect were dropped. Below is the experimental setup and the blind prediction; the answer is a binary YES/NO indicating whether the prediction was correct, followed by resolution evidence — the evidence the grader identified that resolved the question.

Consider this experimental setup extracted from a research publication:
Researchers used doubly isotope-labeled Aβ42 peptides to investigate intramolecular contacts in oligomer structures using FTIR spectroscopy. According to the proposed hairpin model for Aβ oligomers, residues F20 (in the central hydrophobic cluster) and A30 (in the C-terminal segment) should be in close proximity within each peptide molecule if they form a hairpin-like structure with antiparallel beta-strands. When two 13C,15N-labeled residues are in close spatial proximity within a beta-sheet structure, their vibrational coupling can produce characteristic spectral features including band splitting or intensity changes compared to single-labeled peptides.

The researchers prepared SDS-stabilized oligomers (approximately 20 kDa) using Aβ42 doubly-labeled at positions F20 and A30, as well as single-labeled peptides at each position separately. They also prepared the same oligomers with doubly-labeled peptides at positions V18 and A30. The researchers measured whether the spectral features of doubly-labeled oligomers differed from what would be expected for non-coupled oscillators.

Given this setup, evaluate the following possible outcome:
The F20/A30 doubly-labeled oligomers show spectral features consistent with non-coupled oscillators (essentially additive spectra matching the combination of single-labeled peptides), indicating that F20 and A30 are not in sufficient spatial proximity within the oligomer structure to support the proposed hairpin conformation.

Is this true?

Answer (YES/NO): YES